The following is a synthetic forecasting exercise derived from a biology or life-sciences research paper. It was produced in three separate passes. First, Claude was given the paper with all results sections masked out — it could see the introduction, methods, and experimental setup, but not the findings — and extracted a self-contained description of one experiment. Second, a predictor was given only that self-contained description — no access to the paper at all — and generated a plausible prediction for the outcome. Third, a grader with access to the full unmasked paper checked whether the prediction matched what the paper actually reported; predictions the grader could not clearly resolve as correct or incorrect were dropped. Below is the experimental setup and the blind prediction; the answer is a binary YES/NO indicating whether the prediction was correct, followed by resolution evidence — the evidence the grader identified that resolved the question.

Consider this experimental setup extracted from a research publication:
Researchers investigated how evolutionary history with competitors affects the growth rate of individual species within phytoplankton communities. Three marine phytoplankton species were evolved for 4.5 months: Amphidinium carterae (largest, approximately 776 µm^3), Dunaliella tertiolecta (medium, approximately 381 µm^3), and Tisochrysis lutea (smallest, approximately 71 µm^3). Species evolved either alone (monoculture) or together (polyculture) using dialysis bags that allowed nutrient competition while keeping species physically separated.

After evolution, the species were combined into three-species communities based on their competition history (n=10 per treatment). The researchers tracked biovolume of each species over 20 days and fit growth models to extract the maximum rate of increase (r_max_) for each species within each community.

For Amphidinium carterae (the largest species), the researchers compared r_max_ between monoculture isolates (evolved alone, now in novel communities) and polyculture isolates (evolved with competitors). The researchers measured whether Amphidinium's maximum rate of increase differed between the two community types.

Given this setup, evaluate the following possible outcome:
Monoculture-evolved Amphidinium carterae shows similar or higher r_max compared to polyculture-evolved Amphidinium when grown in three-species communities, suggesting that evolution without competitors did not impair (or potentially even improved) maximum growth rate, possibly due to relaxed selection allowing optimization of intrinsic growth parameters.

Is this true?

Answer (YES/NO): YES